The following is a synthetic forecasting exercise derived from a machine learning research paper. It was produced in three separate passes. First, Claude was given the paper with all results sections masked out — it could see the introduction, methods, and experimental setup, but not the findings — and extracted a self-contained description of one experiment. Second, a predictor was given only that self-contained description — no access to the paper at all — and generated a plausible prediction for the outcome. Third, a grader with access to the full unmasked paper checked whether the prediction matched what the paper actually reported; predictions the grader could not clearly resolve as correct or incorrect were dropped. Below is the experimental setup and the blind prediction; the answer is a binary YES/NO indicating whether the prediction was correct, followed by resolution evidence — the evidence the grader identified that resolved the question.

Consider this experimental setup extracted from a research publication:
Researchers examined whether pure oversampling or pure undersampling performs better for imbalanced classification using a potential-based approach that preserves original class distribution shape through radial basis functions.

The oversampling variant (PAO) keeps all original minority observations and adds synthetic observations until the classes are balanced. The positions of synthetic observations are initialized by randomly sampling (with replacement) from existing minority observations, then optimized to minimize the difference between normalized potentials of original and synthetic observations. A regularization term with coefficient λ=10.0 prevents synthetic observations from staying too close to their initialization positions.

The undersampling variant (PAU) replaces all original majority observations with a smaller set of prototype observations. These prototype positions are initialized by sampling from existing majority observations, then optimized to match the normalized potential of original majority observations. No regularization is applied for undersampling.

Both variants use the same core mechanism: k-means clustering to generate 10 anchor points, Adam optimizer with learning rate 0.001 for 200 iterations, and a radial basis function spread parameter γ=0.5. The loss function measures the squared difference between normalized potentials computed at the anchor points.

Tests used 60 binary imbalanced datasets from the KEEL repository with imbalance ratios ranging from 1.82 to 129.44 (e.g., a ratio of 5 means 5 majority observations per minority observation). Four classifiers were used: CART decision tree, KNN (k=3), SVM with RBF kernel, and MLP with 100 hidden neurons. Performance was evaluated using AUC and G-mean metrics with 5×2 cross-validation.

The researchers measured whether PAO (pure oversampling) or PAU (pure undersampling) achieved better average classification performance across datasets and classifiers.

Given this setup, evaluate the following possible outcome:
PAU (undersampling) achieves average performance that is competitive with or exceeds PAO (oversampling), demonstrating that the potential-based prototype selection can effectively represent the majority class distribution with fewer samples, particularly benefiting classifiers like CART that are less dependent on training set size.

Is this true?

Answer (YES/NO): NO